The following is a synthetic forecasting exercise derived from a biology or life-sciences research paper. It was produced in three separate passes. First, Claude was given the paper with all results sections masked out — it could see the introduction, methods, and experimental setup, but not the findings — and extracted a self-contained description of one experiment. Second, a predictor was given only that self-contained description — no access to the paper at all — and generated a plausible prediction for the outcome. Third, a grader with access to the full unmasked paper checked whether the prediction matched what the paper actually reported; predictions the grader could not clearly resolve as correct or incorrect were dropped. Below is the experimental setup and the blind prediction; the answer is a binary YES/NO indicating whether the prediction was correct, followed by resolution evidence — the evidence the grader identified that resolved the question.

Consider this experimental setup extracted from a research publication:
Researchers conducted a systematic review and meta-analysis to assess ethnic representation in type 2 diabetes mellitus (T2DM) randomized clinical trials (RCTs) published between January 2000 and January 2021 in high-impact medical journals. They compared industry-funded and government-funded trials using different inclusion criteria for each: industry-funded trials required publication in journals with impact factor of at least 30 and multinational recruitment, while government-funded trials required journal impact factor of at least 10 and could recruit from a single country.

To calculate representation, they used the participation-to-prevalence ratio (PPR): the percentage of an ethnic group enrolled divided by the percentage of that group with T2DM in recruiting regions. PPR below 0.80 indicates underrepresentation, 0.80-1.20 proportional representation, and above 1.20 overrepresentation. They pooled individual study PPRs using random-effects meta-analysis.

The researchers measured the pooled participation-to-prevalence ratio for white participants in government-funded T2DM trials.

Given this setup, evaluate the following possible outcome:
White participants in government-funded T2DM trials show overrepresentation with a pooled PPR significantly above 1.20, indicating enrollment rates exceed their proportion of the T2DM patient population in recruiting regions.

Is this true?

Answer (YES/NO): NO